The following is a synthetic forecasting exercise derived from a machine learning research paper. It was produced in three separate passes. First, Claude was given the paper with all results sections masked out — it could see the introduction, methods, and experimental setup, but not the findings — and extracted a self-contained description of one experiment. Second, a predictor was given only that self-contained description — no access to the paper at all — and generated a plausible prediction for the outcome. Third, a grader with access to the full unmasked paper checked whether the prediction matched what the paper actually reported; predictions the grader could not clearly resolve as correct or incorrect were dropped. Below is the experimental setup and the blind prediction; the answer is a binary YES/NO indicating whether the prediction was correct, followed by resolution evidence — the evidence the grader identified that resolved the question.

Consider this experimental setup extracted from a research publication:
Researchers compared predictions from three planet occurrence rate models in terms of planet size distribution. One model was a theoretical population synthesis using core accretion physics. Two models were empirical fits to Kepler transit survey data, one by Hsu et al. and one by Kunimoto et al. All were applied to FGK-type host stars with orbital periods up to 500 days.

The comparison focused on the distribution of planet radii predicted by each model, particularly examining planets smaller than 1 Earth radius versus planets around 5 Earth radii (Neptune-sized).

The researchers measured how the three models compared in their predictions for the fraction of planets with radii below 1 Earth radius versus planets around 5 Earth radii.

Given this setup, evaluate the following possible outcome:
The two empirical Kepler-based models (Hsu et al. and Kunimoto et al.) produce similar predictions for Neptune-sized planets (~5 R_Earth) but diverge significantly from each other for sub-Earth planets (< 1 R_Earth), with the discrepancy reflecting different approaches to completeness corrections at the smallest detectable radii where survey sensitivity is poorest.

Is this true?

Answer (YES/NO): YES